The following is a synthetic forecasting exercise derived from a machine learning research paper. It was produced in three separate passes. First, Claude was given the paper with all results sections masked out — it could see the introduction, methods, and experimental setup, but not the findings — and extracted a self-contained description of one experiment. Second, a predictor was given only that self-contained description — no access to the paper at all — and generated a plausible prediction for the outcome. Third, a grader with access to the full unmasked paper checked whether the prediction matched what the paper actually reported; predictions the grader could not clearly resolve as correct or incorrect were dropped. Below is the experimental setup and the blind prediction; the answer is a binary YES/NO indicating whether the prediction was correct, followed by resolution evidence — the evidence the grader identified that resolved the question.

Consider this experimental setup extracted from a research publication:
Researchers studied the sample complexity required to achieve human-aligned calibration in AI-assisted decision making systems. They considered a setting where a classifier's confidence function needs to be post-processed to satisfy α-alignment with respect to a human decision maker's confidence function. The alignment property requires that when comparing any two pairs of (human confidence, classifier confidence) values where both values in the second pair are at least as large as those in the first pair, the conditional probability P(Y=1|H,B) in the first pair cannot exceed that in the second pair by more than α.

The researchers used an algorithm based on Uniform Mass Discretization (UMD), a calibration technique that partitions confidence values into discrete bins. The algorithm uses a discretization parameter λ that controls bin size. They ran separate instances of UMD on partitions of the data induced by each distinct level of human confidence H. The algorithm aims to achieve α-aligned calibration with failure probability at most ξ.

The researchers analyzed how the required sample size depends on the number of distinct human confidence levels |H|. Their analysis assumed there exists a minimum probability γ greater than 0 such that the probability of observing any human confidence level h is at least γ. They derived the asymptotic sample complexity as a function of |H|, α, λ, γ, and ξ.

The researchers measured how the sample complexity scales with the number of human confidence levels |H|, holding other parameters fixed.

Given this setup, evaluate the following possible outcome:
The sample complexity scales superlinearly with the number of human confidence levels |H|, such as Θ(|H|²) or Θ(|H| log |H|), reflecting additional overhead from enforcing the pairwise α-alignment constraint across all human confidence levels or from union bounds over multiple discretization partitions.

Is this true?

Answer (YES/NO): YES